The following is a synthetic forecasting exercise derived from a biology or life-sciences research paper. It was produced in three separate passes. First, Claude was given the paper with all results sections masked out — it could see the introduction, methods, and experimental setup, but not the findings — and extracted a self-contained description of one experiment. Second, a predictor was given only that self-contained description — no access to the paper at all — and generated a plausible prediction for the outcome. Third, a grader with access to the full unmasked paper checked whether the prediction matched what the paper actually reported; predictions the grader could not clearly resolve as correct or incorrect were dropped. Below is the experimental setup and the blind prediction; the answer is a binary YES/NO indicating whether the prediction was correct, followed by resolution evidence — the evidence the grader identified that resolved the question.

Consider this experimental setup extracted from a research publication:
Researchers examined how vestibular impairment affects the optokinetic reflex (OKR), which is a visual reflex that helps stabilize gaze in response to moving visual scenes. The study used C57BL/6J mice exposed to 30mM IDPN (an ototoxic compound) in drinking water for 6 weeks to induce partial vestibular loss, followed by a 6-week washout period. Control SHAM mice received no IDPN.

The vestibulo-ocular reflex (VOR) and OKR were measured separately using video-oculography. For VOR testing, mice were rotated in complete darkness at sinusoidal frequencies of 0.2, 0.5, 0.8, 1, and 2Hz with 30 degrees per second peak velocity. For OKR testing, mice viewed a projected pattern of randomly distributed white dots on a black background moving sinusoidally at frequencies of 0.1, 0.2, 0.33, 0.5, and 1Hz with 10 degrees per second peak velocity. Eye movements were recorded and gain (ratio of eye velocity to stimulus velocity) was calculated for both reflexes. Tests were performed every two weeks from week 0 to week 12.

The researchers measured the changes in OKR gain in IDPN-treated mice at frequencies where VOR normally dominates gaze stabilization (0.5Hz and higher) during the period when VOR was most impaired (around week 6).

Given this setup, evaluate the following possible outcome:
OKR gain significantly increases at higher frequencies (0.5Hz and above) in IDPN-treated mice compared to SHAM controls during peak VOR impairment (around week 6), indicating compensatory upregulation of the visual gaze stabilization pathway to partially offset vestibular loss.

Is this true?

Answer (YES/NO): YES